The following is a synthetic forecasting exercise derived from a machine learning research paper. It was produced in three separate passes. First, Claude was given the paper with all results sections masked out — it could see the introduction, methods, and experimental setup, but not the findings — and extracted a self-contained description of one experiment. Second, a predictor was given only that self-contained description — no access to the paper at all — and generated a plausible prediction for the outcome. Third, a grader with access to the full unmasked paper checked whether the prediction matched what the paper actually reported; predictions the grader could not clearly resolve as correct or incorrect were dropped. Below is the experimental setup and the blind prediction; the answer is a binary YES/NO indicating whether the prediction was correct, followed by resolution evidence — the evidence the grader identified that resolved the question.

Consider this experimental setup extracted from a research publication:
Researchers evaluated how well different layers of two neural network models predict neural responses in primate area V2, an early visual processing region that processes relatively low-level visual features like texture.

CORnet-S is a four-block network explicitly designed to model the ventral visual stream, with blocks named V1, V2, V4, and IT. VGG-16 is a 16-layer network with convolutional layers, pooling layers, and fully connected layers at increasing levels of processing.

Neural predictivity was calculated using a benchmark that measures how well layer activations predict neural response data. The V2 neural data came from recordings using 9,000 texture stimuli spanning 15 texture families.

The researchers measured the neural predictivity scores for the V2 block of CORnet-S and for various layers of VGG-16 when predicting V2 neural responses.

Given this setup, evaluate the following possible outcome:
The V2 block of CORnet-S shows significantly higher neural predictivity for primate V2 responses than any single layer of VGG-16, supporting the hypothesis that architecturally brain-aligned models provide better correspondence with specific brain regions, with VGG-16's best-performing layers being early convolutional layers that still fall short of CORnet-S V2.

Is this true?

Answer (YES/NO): NO